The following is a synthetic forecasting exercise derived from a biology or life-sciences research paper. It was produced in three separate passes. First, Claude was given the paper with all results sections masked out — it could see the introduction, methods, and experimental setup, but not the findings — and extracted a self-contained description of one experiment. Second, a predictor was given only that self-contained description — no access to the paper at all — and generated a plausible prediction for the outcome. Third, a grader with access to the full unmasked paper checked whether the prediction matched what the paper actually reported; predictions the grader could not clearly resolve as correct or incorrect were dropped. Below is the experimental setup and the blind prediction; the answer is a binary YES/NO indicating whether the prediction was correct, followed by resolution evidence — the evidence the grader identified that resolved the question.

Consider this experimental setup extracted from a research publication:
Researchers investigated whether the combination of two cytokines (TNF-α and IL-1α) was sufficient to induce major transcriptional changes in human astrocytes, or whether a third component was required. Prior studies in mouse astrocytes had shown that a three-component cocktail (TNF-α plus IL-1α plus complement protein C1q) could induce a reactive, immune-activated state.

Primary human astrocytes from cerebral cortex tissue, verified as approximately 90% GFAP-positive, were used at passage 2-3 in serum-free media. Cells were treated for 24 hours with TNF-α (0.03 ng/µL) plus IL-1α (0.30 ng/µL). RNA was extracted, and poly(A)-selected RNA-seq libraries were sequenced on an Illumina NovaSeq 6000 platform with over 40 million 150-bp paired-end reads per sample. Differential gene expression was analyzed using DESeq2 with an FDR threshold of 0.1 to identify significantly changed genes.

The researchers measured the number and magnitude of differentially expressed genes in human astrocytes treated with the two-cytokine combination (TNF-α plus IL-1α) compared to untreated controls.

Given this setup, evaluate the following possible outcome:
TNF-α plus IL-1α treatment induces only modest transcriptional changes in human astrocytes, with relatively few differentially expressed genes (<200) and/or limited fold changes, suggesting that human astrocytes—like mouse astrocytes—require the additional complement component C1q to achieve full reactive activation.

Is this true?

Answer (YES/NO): YES